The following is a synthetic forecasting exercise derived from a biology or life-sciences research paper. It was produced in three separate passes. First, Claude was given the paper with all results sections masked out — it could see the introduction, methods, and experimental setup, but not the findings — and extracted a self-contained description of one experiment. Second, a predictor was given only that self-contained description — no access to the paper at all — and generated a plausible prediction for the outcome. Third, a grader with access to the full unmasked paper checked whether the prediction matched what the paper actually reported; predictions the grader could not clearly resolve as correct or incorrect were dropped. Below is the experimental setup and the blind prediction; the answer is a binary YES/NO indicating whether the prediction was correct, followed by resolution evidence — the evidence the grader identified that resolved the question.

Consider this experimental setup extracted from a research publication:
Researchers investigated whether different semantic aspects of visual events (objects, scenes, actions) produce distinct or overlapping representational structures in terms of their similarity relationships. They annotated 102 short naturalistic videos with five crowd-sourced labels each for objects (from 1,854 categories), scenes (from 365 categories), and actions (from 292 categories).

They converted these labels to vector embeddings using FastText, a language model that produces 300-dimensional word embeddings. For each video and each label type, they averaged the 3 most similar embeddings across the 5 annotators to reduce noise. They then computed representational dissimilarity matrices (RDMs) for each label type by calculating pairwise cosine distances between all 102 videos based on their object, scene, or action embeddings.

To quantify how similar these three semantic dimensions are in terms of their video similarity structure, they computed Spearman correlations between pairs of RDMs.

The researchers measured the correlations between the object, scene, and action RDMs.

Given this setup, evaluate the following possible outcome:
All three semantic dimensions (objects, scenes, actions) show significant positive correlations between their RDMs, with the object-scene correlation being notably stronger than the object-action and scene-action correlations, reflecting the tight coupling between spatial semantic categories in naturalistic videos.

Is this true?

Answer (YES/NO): NO